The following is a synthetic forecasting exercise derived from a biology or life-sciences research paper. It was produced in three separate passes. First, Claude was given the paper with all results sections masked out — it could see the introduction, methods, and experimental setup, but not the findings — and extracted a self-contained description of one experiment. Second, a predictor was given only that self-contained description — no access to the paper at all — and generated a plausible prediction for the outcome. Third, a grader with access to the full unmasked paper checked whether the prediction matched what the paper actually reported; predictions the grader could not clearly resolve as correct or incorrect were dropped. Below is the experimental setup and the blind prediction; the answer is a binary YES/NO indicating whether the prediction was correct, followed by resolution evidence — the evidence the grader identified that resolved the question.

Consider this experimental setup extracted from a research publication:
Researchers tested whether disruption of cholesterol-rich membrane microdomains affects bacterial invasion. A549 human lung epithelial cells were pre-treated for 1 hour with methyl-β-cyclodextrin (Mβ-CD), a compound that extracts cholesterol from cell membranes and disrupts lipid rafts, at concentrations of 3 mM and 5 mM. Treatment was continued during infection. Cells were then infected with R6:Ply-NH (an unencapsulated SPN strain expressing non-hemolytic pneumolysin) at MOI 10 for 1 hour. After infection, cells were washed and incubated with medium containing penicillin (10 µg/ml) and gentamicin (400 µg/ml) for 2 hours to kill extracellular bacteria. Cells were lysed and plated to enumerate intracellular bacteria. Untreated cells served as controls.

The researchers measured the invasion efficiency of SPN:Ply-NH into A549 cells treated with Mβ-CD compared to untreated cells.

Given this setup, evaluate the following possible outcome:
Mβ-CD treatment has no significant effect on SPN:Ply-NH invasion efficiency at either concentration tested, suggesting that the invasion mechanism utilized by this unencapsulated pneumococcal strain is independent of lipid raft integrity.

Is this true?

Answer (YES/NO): NO